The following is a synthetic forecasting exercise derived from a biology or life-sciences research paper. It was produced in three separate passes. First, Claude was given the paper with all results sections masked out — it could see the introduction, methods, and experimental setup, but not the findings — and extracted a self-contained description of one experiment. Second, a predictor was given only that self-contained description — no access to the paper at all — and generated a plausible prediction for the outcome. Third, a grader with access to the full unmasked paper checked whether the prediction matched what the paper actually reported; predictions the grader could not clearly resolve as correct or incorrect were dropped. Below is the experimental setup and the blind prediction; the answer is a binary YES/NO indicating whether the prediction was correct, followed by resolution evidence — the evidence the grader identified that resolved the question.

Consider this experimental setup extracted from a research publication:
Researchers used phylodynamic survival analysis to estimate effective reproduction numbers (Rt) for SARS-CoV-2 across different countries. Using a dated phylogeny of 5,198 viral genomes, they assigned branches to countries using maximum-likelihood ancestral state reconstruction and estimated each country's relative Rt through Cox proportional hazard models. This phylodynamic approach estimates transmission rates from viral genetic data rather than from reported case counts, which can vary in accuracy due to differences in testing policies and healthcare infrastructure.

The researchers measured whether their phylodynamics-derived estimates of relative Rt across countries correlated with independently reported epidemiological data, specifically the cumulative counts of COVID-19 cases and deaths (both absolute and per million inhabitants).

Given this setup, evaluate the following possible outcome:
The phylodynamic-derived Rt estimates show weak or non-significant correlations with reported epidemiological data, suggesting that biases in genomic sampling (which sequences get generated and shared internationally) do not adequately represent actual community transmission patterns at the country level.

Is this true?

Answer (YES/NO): NO